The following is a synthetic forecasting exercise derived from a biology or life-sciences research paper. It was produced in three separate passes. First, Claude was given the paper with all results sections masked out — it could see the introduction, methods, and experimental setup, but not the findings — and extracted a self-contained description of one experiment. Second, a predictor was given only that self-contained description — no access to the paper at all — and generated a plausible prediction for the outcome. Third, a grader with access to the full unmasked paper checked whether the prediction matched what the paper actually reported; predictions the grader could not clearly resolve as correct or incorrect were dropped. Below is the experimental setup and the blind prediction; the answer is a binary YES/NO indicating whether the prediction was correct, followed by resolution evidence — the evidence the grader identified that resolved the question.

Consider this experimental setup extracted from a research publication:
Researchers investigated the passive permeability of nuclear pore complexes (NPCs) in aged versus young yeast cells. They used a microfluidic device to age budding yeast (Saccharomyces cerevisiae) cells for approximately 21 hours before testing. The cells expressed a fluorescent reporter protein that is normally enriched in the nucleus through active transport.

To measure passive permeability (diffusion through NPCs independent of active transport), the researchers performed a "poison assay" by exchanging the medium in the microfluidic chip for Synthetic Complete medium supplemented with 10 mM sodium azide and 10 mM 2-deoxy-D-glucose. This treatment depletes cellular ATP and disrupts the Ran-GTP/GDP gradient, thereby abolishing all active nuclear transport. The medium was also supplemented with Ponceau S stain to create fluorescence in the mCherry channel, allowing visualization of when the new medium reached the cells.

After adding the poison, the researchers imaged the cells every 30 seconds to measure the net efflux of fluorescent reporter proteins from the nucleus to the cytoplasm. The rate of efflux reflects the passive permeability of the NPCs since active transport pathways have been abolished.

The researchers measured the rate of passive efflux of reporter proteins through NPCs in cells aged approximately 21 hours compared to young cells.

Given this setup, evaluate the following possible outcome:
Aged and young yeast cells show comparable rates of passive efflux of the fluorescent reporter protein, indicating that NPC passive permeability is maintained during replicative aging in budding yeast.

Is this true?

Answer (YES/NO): YES